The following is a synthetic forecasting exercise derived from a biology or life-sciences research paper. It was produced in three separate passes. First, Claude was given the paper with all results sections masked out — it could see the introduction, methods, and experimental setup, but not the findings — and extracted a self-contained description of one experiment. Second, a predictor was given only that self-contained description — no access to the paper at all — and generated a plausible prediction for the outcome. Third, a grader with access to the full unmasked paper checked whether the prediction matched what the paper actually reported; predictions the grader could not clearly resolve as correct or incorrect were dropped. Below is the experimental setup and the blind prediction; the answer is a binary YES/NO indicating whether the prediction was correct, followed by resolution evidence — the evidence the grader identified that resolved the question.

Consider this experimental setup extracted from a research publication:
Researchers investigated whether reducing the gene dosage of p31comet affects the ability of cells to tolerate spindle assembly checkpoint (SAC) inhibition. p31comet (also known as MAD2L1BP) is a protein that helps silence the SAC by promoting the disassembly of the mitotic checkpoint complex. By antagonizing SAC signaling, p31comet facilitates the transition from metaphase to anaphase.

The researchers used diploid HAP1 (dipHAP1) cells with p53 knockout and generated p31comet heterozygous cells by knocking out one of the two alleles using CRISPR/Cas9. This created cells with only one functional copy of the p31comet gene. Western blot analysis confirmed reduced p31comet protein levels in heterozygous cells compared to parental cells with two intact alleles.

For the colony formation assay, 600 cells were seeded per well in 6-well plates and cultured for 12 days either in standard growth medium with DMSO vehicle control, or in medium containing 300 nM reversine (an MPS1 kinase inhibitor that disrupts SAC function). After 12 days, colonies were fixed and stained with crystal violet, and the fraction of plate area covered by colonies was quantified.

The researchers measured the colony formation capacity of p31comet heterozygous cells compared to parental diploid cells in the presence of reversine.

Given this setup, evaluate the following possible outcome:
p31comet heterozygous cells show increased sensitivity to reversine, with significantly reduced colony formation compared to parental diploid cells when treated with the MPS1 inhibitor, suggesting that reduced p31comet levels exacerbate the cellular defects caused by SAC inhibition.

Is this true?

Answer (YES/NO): NO